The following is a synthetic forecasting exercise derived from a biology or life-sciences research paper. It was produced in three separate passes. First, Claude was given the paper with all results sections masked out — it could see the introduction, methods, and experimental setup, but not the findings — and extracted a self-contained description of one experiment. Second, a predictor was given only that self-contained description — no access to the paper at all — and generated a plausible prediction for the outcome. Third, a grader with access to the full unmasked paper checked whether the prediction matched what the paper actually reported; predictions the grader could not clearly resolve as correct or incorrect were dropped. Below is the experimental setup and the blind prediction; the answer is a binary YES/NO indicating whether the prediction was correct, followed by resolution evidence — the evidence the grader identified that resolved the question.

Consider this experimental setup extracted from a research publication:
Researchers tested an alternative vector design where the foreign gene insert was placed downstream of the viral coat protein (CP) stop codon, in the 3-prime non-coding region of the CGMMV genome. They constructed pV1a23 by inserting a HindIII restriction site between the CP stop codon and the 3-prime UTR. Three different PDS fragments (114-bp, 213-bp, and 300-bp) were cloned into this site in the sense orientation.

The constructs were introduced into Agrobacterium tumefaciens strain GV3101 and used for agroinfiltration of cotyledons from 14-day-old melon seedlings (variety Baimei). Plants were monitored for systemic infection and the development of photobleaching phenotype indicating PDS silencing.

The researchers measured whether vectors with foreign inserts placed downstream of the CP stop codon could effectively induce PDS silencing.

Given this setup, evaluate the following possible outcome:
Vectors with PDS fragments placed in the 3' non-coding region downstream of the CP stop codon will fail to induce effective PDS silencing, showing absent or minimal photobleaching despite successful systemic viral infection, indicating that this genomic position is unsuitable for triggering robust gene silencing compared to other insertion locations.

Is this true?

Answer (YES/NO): YES